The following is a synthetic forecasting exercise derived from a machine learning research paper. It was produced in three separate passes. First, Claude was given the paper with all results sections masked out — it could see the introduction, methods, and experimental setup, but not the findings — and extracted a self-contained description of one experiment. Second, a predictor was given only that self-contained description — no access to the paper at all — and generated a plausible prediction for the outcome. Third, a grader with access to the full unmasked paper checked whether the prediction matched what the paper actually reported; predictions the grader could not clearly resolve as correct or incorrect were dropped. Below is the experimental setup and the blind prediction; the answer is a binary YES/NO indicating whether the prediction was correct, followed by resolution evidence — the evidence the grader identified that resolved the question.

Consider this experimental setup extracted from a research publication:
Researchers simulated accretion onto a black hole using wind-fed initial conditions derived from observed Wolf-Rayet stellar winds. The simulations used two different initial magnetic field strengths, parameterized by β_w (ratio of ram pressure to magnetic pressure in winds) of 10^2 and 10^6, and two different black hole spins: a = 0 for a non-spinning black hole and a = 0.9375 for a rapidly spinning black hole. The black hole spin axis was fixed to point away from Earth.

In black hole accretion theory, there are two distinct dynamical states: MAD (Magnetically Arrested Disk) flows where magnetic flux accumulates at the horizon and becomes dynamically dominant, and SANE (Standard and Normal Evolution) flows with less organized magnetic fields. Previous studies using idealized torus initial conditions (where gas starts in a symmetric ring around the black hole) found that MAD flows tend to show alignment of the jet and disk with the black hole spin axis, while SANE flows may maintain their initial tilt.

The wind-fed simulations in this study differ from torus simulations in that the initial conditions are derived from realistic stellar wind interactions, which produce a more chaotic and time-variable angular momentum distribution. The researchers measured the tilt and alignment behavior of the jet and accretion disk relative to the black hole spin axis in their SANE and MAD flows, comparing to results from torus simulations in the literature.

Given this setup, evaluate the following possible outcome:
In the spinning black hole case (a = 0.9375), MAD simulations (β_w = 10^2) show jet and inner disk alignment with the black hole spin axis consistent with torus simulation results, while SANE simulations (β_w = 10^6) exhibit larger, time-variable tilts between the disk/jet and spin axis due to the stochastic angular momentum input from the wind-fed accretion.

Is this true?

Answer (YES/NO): NO